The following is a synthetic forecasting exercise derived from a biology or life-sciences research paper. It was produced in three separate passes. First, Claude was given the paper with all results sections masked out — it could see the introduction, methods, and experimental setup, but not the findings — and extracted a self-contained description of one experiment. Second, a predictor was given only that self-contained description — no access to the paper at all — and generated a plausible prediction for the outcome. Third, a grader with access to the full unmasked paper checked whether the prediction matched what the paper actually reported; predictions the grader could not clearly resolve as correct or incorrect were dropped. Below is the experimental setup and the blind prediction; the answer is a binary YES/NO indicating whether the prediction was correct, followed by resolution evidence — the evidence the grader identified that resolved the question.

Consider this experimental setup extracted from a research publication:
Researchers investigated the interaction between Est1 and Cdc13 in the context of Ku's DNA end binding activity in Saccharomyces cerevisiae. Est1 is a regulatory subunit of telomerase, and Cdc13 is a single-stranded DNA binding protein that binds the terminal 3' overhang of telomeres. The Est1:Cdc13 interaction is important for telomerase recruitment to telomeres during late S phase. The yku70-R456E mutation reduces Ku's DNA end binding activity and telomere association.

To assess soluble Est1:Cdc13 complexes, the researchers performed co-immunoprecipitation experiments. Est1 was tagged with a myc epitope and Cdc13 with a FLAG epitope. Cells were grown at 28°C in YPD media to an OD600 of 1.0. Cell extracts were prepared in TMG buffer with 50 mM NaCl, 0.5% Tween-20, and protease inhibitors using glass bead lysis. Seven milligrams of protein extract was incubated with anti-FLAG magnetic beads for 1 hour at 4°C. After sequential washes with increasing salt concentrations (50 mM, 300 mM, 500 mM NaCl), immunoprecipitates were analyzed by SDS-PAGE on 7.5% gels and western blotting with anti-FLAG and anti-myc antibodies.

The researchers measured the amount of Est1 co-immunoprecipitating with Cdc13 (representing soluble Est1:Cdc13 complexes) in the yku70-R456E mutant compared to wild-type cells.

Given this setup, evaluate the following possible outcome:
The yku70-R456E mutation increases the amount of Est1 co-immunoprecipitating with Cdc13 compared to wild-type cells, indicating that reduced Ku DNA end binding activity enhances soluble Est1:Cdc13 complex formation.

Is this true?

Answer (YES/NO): YES